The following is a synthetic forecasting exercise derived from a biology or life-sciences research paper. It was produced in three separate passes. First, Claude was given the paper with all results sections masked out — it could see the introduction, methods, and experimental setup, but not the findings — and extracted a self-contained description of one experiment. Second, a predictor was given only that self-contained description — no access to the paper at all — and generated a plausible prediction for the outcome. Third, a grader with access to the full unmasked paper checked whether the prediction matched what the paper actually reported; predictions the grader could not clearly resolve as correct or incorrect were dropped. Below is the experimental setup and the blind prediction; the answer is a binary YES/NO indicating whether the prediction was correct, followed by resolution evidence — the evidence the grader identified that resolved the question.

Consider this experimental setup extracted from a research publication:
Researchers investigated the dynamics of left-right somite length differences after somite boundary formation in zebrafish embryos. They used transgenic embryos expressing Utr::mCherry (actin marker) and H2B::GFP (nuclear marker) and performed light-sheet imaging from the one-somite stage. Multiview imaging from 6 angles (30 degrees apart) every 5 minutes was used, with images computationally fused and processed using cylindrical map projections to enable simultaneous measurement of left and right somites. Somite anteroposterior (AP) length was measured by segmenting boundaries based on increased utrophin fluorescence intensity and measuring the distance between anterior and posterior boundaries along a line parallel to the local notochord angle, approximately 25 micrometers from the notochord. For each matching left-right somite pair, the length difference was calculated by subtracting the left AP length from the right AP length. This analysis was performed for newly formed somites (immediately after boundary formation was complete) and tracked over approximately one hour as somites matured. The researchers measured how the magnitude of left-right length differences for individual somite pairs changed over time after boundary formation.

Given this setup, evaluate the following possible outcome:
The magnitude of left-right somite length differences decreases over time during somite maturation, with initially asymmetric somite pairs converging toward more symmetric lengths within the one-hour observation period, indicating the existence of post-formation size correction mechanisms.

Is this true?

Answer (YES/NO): YES